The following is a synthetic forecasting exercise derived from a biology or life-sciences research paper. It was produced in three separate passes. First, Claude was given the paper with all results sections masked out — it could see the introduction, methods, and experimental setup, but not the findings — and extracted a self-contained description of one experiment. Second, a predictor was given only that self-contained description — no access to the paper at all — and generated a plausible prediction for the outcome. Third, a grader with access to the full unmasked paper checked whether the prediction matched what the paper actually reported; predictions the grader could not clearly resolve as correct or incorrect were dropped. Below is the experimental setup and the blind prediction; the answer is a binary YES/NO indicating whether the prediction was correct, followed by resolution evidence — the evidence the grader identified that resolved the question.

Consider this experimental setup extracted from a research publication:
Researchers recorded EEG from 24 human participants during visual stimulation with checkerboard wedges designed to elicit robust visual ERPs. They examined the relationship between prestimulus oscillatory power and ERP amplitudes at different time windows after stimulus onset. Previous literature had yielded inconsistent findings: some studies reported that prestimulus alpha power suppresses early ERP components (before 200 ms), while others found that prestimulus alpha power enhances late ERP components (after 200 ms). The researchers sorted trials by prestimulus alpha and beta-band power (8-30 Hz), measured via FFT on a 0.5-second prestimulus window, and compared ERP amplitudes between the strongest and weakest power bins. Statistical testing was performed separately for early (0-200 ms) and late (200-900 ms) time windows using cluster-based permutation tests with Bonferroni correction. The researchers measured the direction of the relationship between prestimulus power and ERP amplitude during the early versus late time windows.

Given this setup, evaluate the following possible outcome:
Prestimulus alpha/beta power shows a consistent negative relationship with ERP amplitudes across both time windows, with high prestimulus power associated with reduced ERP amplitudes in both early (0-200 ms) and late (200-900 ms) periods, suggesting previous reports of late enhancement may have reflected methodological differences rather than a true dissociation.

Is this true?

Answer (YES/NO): NO